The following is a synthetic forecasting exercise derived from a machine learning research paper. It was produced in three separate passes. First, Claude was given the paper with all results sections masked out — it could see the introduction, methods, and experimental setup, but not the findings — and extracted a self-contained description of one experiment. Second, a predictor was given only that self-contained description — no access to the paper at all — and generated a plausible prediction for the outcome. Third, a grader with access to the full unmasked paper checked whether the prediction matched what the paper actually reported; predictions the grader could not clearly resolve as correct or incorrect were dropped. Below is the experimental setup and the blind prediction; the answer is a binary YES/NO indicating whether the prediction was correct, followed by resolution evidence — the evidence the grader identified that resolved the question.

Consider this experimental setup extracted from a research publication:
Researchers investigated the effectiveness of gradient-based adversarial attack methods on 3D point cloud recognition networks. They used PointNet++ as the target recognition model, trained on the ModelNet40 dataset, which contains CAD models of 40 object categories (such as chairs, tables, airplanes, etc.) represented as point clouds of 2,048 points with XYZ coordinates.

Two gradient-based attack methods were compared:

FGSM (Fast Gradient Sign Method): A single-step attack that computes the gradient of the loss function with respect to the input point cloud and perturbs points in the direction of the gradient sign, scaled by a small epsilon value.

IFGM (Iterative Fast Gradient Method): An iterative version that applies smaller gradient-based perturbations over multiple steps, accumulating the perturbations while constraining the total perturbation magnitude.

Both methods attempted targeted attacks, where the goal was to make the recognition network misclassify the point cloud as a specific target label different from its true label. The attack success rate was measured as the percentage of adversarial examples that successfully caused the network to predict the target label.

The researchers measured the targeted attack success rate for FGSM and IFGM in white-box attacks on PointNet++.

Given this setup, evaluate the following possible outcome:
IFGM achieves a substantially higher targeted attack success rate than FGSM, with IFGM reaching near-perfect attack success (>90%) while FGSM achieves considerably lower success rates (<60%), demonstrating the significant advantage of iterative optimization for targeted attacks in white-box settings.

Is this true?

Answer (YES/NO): NO